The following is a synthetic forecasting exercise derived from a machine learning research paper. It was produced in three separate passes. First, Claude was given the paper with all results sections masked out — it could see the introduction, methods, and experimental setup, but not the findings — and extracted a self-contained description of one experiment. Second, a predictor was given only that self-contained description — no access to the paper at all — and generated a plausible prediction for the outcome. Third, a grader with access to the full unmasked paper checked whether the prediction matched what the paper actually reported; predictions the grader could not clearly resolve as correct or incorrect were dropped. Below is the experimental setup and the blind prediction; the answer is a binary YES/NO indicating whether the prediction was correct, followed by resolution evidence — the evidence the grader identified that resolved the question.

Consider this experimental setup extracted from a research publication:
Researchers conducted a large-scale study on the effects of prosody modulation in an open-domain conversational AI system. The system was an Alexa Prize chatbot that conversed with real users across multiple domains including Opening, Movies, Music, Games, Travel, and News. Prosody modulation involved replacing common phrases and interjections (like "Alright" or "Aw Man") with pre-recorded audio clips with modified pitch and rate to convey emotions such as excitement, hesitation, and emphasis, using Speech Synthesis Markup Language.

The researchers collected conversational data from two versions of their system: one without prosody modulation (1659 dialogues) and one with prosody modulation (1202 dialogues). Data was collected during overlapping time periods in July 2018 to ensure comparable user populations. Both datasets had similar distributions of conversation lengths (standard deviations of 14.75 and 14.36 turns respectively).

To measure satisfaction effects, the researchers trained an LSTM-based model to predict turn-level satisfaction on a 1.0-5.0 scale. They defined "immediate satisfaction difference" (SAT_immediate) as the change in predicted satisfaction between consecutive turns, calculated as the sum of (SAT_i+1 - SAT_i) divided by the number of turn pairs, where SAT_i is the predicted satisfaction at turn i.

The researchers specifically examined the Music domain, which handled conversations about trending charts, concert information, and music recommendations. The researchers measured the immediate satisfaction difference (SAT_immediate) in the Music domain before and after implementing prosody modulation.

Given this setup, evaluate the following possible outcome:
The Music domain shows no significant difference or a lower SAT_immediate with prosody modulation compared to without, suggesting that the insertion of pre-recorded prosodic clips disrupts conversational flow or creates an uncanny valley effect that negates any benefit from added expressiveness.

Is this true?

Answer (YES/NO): YES